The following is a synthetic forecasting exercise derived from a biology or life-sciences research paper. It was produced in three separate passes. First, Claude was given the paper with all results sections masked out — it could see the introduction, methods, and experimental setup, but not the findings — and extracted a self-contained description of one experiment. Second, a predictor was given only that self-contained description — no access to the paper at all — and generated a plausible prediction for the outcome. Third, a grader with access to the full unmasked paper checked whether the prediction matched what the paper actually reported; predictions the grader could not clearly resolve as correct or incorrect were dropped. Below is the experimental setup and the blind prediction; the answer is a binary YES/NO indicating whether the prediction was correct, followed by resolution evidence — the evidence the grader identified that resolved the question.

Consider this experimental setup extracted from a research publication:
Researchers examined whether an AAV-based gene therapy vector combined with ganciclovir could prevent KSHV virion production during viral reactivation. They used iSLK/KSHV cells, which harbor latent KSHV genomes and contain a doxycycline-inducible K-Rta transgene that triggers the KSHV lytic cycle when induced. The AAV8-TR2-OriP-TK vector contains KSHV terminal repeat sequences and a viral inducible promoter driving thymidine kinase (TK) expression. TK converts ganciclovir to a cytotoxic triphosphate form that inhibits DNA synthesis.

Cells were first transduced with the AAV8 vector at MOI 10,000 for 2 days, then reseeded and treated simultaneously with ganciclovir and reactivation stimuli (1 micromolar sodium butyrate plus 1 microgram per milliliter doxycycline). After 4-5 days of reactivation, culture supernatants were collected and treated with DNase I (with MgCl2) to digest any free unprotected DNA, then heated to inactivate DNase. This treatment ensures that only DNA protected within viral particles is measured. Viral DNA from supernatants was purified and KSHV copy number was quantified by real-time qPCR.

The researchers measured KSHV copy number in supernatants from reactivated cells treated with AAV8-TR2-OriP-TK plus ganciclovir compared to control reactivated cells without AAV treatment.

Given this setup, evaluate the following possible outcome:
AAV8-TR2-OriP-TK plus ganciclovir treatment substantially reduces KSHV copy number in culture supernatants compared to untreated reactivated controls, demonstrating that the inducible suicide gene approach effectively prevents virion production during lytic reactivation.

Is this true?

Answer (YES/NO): YES